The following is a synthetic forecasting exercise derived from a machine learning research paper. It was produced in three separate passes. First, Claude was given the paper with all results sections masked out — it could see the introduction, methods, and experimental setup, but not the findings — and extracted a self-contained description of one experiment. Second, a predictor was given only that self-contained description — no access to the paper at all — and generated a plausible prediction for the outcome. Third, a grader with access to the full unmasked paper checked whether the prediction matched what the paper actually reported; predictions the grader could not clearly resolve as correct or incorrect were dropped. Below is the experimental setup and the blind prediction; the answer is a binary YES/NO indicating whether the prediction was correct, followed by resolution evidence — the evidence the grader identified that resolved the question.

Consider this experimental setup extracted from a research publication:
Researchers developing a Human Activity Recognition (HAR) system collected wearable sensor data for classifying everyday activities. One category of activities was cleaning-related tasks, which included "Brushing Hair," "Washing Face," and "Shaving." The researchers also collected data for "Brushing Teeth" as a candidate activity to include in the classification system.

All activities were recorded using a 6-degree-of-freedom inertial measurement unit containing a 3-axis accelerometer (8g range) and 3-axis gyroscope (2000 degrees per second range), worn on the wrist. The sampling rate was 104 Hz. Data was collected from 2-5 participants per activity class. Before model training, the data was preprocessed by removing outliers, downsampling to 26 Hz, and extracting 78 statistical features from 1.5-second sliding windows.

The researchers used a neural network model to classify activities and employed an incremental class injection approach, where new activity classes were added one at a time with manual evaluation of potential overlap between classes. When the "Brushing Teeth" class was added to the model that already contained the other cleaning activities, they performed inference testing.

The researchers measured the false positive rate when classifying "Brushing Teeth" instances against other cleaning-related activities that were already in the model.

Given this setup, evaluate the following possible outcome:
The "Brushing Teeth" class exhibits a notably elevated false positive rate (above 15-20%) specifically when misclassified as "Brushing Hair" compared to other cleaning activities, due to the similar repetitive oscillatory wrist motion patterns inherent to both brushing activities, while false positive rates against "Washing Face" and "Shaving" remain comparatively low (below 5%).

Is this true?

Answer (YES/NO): NO